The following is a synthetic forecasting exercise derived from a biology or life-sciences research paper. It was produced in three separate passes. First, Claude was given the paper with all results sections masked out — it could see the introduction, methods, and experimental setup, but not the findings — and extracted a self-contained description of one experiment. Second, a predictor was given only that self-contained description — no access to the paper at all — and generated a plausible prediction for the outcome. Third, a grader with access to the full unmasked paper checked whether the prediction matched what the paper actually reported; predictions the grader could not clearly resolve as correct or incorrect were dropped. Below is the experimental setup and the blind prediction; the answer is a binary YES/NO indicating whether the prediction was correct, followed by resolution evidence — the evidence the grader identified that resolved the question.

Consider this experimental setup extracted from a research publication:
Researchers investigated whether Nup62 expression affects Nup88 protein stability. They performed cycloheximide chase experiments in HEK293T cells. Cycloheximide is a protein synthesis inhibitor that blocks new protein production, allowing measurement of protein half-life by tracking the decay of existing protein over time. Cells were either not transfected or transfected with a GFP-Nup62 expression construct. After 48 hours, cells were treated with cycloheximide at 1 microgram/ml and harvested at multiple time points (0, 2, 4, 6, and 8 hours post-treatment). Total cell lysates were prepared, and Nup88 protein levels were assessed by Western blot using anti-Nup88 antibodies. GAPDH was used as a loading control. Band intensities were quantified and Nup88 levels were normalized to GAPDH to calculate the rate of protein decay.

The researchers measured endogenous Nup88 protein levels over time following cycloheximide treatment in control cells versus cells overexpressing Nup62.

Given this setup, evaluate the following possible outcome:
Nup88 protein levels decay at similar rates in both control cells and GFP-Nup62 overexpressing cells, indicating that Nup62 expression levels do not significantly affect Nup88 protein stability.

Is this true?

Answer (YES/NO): NO